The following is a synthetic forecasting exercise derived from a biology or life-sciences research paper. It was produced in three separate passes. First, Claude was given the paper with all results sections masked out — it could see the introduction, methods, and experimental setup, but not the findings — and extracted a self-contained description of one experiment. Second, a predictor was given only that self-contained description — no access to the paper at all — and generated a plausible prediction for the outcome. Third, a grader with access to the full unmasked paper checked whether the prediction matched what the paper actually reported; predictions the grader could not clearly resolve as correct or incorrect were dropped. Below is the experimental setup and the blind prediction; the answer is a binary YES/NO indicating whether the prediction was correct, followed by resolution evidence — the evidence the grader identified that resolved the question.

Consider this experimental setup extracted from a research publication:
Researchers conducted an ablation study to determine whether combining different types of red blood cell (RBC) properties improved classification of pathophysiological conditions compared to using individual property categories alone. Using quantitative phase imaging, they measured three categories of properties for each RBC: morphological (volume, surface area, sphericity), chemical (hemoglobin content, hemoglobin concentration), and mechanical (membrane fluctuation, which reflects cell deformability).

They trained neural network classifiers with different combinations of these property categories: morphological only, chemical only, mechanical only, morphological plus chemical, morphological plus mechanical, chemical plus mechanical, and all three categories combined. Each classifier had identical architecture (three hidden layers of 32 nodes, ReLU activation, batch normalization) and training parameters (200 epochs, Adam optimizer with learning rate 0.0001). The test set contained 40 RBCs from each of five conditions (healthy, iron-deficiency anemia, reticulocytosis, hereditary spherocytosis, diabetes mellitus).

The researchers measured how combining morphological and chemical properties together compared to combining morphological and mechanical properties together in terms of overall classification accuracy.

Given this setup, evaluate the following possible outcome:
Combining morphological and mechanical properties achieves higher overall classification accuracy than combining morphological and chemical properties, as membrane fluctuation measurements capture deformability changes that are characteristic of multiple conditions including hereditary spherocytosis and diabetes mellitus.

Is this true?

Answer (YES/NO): NO